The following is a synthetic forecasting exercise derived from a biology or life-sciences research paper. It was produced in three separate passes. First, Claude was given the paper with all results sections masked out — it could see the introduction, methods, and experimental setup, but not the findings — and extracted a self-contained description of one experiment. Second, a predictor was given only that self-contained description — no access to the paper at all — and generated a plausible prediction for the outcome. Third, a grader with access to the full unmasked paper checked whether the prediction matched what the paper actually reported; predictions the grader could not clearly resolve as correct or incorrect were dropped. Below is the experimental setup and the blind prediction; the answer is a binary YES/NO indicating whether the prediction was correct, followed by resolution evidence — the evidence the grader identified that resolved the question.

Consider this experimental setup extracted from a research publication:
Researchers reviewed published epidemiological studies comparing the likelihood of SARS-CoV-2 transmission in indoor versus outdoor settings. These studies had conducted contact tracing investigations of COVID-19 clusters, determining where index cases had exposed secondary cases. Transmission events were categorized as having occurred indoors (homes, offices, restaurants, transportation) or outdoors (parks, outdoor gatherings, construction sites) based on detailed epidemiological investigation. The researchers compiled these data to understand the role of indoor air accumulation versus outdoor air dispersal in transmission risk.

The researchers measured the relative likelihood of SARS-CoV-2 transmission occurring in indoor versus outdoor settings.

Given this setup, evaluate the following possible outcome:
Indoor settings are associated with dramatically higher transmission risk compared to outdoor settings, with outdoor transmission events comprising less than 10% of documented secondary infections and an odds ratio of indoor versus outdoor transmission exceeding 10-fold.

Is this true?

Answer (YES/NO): YES